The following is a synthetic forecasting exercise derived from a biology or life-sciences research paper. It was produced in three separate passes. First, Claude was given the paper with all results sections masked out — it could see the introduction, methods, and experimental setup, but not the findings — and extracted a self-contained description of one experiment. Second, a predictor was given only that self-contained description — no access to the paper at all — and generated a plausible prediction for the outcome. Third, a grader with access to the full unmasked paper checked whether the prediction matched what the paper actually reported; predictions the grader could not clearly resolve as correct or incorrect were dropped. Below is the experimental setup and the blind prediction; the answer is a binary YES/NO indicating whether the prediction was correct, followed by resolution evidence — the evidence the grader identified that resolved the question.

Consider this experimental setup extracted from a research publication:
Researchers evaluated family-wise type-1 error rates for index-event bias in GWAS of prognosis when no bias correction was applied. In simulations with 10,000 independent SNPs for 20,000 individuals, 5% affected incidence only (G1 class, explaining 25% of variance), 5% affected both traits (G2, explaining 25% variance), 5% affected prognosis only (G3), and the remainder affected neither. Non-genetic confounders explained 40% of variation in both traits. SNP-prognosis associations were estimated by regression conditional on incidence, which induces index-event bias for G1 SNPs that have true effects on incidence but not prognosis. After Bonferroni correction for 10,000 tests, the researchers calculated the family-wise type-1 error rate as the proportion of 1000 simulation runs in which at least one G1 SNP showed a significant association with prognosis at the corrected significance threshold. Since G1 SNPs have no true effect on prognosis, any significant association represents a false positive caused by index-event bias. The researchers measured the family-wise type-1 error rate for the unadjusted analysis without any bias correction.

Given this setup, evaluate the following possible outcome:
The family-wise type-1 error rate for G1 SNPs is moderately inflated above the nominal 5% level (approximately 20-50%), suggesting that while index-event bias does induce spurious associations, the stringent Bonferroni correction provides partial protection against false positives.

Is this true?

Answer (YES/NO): NO